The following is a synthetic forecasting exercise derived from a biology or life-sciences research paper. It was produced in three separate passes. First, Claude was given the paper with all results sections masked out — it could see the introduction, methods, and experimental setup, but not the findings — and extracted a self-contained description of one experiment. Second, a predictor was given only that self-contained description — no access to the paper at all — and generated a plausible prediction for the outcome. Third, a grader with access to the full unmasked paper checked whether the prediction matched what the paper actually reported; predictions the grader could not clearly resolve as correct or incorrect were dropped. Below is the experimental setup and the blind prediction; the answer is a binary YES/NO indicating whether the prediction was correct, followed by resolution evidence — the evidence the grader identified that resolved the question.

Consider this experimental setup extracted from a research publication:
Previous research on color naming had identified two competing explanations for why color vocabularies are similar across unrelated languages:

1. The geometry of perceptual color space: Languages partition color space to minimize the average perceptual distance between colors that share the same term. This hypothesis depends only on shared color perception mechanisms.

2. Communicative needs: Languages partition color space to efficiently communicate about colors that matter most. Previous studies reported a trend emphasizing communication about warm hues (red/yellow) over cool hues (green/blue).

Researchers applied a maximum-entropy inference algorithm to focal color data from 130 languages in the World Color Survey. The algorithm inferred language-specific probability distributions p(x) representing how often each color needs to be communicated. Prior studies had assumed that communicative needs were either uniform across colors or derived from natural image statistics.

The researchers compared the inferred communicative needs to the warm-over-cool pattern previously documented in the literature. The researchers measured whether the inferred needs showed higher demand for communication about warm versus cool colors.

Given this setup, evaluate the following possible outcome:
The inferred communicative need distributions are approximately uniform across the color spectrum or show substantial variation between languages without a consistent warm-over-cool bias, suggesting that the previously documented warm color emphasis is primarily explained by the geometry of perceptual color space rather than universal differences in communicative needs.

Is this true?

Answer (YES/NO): NO